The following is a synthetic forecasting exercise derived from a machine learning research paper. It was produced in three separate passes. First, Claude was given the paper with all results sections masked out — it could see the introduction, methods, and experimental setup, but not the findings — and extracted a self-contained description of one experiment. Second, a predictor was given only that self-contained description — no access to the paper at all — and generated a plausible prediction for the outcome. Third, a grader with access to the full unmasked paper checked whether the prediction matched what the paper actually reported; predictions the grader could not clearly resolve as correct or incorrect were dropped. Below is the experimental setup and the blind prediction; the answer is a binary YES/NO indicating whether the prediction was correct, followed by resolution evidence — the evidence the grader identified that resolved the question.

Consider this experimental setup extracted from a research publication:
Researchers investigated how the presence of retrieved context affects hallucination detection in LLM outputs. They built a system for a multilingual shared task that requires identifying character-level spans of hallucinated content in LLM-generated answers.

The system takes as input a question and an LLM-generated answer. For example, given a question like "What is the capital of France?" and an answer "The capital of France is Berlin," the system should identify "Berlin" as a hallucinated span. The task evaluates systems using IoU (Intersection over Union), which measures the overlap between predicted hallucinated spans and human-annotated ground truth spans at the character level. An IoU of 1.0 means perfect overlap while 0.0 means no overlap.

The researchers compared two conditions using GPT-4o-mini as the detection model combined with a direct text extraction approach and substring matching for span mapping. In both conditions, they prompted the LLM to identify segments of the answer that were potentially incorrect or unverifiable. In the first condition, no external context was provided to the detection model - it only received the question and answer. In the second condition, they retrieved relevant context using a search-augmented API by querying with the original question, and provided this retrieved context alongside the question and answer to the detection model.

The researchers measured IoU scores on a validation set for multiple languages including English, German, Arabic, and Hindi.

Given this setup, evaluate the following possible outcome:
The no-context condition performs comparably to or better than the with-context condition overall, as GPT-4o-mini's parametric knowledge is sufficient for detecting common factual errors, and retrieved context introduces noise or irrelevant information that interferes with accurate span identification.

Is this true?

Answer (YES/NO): NO